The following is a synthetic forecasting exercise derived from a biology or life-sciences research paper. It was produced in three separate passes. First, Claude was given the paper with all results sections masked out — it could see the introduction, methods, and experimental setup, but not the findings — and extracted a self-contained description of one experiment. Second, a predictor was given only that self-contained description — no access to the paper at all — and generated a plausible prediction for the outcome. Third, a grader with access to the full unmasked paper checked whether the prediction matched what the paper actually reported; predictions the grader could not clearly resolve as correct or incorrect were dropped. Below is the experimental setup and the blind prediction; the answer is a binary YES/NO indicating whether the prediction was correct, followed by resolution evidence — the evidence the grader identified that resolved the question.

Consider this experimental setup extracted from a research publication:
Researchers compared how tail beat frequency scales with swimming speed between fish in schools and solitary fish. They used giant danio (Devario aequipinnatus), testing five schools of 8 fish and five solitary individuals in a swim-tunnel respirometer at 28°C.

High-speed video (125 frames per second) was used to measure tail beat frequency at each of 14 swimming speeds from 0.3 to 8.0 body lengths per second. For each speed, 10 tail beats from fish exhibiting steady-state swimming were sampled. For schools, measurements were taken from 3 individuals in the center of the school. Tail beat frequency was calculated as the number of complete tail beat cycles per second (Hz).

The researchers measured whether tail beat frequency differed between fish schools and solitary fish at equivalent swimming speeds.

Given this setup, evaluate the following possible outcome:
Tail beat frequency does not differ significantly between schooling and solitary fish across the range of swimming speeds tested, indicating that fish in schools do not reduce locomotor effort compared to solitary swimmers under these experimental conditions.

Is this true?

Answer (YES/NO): NO